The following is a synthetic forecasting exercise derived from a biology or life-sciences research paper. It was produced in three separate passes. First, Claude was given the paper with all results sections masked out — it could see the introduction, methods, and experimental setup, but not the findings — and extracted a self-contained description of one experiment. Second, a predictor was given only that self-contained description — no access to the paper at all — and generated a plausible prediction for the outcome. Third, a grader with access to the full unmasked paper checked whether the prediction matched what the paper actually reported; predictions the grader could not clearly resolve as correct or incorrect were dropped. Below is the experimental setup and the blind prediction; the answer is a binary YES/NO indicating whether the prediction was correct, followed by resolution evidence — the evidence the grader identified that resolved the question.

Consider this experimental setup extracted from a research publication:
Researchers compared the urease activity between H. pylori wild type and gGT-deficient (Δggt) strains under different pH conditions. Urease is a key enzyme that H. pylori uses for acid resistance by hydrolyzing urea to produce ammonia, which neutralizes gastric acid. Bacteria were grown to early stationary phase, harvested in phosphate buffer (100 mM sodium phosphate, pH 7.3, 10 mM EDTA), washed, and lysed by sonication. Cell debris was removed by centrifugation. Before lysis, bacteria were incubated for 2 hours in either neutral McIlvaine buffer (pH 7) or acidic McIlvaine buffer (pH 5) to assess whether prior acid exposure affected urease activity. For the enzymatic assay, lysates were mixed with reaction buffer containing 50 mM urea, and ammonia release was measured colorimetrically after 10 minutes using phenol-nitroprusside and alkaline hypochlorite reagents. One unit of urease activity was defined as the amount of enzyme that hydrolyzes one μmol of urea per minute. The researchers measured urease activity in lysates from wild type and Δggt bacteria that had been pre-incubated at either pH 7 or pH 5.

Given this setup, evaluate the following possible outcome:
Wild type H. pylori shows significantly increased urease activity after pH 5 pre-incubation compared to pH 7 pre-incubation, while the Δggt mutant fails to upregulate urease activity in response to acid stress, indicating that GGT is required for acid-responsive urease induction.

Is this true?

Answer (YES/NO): NO